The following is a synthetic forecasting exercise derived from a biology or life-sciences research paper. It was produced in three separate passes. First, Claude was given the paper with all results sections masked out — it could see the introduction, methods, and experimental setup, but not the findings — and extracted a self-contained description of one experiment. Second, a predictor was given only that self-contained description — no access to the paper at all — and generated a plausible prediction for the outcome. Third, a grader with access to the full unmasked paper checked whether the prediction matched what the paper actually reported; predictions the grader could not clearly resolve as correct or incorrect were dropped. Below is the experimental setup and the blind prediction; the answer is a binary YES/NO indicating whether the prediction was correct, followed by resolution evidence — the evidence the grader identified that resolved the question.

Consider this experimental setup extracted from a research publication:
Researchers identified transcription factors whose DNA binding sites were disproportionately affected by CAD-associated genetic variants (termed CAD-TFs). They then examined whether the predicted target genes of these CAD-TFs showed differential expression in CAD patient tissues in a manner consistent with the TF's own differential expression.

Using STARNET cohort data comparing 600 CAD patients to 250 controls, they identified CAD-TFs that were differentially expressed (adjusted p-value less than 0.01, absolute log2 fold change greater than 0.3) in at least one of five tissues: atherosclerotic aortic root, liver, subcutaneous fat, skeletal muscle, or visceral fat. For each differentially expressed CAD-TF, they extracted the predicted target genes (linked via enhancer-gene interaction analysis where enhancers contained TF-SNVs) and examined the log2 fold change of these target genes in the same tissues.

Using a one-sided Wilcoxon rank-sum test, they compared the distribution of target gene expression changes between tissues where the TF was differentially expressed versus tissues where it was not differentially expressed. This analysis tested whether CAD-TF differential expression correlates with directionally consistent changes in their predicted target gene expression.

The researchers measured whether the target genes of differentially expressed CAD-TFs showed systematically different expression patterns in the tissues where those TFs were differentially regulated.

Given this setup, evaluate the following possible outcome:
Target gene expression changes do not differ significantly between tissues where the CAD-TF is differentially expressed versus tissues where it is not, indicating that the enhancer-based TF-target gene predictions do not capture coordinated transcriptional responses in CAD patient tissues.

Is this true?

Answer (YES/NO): NO